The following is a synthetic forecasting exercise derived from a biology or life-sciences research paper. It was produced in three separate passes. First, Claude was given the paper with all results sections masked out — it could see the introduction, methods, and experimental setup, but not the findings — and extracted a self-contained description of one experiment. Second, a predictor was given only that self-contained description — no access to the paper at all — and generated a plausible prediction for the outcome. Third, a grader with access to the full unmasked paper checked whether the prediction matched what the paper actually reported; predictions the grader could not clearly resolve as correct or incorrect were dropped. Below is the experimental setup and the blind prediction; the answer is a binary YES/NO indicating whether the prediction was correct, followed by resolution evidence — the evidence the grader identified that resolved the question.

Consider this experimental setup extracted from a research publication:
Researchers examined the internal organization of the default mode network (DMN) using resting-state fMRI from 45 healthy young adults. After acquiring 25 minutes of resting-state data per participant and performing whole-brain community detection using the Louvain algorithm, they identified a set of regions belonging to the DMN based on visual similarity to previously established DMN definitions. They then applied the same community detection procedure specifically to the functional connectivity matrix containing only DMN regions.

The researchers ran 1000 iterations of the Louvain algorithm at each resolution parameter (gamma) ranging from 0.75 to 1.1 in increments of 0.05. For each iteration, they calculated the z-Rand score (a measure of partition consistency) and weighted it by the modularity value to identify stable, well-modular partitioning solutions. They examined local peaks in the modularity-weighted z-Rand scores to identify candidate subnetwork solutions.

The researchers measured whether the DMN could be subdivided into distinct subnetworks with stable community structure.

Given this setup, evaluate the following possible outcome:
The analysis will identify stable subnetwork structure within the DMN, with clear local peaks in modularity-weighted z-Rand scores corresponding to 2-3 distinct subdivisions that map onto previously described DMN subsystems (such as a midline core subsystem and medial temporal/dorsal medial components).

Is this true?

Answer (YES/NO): NO